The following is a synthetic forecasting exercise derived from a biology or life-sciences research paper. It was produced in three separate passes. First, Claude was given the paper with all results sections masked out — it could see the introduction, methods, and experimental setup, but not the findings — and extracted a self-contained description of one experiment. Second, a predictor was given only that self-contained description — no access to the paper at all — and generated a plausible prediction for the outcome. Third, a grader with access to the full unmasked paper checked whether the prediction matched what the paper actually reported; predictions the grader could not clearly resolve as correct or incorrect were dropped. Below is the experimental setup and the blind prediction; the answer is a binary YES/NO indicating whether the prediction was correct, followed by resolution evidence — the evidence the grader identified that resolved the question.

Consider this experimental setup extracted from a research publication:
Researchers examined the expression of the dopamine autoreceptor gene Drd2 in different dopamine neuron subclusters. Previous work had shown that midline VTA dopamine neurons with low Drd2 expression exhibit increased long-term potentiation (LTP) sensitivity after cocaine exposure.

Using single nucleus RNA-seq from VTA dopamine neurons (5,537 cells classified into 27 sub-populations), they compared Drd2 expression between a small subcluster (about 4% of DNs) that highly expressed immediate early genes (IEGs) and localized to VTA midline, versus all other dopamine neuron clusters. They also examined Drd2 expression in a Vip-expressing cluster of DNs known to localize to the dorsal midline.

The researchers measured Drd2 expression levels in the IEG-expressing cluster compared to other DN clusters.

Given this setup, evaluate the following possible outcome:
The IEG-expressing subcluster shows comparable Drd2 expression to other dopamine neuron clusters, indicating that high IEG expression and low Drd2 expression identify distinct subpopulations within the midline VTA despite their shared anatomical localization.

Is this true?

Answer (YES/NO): NO